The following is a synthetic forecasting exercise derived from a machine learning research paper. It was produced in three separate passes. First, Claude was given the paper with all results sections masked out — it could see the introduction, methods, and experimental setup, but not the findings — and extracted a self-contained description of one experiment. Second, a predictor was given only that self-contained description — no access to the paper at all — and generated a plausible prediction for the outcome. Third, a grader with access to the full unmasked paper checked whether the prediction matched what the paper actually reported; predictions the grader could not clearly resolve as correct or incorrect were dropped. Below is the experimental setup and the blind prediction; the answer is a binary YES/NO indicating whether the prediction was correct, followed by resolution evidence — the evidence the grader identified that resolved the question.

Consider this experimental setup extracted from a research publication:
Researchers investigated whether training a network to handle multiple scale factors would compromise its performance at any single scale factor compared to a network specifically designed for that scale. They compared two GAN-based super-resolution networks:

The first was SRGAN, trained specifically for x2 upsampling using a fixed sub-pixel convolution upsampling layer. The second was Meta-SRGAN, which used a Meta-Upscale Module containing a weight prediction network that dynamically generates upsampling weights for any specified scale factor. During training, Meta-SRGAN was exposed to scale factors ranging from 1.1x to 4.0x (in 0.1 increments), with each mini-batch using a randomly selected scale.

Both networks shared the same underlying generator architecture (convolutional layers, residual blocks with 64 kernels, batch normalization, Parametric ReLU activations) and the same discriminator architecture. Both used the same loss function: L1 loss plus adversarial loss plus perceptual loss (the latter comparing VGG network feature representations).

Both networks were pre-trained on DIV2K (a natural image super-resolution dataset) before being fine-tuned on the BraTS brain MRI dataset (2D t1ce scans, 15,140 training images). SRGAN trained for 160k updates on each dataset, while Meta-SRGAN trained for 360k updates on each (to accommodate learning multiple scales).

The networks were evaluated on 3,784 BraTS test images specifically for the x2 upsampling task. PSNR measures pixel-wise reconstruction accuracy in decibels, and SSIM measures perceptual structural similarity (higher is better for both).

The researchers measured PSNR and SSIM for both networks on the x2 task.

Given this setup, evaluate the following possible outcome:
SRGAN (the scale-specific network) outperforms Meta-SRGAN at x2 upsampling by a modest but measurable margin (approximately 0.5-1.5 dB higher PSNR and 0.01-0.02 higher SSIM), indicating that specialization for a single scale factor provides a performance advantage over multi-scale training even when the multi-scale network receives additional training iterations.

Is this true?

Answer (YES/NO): NO